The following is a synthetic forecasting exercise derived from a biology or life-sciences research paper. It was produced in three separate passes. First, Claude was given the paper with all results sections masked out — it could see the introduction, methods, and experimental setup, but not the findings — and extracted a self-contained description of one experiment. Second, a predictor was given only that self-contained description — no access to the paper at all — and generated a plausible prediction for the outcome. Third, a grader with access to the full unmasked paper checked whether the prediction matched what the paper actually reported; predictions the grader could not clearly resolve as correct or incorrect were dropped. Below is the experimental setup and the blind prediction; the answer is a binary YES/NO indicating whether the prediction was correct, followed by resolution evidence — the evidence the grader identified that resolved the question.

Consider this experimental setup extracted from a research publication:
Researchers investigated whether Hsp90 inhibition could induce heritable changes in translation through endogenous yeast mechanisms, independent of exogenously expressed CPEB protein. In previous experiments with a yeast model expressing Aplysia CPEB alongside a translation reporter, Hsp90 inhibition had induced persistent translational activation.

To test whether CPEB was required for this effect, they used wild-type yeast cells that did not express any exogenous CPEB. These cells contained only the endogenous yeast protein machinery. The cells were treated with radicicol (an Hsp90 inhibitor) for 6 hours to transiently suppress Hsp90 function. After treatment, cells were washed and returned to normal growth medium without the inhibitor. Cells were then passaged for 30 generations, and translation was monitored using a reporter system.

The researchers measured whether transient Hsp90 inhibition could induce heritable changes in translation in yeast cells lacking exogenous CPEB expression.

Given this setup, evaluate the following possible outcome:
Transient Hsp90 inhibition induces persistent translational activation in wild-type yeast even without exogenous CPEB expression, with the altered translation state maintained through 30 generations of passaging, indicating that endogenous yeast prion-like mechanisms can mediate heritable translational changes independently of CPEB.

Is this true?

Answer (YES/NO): YES